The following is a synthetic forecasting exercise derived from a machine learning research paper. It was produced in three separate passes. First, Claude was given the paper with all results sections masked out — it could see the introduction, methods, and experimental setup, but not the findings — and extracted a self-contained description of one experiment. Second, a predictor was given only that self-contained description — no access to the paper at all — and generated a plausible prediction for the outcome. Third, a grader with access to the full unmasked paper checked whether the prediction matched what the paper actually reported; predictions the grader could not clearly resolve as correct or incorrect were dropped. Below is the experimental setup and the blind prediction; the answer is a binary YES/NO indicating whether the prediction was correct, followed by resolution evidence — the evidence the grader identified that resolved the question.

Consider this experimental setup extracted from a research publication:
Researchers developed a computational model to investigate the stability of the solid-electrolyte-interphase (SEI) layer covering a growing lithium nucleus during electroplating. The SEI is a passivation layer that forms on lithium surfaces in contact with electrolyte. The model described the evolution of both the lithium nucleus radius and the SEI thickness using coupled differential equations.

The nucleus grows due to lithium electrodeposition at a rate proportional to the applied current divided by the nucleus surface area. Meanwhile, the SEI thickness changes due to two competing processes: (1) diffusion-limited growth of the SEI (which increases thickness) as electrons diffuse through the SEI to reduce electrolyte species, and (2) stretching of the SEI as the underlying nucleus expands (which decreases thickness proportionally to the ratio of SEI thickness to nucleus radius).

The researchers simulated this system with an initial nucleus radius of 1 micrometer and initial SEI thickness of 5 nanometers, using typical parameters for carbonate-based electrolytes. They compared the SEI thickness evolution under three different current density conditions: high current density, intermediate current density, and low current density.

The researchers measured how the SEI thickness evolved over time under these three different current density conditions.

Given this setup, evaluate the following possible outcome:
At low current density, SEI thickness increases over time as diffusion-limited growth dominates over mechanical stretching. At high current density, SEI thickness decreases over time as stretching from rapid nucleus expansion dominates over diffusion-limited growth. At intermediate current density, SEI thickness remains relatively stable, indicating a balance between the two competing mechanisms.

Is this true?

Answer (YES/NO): NO